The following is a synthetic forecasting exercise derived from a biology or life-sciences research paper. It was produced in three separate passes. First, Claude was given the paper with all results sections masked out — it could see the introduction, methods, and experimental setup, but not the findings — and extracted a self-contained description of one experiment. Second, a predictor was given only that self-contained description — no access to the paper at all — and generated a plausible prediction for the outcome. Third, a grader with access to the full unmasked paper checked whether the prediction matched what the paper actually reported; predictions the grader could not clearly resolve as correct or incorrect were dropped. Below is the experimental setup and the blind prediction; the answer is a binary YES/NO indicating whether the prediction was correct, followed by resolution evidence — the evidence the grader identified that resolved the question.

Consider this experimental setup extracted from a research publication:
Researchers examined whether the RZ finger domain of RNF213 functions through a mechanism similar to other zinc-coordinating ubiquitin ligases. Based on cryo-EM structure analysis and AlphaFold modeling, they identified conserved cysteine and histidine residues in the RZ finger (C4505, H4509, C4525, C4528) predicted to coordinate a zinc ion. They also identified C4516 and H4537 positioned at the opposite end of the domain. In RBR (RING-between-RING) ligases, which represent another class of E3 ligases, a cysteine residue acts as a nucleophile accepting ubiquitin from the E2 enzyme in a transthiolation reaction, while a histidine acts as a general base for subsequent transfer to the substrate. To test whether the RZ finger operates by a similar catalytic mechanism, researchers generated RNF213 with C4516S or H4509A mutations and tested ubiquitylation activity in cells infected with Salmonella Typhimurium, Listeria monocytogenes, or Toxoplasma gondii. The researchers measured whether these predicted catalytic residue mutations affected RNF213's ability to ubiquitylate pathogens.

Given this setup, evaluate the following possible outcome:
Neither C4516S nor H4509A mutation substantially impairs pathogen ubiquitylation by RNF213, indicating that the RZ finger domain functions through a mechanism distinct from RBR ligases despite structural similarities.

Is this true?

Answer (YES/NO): NO